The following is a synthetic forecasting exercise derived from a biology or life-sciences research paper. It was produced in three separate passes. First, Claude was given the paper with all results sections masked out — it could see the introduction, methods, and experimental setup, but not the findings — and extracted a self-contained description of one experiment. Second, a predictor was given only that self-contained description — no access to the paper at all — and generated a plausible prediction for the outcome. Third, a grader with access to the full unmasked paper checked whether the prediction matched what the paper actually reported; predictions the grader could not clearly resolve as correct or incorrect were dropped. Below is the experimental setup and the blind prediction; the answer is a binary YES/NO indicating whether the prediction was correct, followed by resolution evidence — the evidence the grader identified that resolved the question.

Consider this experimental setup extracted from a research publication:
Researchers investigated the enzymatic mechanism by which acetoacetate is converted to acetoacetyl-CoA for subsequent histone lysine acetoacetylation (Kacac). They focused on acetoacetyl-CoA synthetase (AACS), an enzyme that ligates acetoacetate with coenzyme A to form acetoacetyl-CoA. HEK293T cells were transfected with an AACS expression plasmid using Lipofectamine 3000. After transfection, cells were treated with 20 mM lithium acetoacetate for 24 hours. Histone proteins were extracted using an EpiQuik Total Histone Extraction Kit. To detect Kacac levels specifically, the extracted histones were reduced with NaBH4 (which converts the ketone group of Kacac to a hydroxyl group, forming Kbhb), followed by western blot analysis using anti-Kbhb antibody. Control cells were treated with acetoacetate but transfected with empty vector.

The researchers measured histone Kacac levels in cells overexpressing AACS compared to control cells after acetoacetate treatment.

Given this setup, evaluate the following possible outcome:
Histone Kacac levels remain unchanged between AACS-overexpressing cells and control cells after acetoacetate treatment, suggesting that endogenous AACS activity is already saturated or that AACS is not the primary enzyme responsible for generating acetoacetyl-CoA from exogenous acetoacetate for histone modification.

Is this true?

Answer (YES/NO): NO